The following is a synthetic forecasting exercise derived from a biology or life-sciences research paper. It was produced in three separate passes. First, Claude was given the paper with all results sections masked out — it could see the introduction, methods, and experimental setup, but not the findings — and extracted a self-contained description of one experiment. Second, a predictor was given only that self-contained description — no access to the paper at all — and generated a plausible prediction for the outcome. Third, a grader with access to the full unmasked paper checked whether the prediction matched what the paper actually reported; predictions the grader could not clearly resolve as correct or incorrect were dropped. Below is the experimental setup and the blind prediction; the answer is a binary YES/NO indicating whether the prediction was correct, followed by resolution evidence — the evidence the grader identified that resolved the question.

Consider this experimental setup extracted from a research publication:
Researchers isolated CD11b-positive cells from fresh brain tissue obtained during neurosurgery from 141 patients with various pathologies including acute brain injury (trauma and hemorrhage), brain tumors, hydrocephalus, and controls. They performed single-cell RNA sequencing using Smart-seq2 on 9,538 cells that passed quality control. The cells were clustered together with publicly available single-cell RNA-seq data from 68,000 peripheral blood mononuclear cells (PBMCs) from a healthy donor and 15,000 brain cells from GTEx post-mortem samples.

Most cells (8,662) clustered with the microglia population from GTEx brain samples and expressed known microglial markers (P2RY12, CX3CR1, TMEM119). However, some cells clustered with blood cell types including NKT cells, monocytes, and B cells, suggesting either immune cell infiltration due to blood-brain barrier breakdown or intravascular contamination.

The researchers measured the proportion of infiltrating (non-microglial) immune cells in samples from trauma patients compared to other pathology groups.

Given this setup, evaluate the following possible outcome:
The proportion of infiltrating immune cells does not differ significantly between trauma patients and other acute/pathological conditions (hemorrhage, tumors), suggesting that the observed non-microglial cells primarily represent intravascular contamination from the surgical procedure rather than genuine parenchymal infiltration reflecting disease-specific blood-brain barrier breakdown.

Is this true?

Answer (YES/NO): NO